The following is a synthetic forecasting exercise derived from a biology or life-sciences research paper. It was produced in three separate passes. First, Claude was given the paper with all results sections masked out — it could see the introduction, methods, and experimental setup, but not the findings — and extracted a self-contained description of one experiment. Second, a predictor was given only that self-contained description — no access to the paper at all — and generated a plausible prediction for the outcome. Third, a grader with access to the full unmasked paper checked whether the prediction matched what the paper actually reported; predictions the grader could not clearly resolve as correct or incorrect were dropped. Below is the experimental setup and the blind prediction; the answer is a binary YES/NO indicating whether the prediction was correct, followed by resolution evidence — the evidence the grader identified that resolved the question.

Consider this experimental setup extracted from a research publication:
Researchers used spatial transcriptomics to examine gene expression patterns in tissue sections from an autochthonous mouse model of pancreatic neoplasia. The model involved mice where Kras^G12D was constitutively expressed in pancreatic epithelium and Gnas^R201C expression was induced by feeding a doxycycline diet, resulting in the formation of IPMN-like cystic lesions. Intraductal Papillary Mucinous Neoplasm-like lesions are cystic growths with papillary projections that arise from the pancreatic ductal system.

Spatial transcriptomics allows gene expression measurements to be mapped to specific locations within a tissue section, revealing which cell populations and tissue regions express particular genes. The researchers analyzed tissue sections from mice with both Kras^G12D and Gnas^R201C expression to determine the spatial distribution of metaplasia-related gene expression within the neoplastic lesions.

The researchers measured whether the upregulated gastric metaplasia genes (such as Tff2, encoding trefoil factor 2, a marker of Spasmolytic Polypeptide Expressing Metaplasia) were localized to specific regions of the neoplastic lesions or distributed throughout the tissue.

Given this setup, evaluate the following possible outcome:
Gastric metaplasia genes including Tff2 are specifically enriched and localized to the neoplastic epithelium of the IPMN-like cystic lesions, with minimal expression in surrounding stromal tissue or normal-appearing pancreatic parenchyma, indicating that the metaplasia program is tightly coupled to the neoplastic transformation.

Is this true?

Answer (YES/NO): YES